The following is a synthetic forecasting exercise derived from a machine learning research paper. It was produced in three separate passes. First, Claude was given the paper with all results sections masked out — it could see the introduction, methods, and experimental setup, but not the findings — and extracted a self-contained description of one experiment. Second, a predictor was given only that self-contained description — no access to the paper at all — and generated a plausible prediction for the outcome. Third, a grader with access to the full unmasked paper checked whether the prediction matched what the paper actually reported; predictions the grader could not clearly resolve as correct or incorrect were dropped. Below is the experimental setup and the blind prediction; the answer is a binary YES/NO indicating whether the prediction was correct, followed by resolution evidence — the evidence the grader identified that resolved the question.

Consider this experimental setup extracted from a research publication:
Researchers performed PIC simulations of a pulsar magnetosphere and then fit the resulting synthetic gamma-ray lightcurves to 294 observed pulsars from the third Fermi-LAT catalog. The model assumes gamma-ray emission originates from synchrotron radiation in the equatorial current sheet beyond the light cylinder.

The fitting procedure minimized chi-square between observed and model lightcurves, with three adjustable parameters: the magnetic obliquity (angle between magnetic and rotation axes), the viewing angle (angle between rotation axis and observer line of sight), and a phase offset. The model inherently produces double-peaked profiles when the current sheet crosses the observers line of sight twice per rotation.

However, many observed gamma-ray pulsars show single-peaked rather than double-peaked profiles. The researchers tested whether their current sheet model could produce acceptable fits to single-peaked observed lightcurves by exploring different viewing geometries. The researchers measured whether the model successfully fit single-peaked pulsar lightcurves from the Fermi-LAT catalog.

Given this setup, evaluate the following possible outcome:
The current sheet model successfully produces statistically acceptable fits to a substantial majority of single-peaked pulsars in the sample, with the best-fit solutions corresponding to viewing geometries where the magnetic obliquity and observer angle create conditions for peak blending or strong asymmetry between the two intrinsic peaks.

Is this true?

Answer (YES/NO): NO